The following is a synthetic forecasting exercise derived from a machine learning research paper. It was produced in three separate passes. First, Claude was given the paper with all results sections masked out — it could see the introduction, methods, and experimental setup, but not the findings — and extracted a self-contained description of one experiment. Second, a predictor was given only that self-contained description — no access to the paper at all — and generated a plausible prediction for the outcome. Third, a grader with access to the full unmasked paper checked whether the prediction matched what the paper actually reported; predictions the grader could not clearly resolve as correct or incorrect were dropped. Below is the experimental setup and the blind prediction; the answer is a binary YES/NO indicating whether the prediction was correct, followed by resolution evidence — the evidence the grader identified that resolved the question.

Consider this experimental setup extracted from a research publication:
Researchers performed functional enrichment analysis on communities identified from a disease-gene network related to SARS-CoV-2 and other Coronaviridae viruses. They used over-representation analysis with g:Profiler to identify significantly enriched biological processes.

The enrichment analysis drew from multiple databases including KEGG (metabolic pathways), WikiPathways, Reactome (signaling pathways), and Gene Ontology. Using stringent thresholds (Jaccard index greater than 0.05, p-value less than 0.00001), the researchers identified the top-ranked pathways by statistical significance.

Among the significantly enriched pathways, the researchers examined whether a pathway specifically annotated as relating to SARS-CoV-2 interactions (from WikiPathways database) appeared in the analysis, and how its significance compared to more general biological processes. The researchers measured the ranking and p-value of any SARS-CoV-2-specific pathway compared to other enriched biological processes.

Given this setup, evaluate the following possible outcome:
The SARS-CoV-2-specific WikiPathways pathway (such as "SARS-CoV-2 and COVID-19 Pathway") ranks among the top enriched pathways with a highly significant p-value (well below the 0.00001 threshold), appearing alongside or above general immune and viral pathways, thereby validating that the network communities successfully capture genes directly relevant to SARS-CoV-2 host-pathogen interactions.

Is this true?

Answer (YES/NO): NO